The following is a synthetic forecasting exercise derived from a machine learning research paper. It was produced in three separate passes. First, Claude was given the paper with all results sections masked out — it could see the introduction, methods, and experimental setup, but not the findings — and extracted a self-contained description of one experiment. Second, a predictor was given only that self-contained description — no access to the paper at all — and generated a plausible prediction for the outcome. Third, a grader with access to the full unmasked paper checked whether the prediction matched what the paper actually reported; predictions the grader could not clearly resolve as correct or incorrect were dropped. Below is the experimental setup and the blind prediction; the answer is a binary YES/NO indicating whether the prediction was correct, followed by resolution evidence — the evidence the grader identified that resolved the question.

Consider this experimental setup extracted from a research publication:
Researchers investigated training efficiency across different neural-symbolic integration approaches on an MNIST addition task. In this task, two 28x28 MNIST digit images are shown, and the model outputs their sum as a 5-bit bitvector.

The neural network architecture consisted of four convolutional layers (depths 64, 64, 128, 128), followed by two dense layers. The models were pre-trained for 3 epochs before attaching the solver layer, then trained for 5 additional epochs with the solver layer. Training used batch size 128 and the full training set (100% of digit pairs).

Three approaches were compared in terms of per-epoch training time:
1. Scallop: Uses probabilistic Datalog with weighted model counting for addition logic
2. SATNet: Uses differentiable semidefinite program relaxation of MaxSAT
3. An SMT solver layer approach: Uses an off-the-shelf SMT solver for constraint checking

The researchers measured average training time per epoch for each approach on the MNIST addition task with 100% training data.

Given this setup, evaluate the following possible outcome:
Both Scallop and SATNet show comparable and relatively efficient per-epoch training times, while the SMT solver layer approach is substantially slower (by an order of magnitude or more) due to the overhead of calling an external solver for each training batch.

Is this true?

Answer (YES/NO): NO